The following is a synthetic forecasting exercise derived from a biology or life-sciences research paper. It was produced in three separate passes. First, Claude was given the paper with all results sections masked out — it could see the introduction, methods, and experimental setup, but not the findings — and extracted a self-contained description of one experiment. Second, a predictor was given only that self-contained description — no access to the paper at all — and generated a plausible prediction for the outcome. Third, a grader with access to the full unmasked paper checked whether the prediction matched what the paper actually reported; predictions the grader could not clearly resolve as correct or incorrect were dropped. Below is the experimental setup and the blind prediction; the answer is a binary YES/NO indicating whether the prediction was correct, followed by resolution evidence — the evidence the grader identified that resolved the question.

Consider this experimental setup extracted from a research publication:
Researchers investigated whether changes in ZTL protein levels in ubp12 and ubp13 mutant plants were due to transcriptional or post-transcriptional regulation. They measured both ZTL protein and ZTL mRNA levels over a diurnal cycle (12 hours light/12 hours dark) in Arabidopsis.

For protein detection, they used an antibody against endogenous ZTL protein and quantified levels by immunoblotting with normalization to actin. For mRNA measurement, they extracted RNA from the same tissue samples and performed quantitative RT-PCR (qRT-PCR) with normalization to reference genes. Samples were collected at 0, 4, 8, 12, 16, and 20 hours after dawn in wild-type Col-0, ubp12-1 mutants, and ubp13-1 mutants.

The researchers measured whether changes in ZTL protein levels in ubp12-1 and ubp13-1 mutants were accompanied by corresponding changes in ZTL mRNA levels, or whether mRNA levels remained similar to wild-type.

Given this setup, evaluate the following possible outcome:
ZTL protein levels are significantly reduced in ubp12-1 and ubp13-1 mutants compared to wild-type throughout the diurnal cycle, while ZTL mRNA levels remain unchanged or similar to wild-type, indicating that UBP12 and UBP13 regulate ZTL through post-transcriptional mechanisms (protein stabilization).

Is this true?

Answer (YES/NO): YES